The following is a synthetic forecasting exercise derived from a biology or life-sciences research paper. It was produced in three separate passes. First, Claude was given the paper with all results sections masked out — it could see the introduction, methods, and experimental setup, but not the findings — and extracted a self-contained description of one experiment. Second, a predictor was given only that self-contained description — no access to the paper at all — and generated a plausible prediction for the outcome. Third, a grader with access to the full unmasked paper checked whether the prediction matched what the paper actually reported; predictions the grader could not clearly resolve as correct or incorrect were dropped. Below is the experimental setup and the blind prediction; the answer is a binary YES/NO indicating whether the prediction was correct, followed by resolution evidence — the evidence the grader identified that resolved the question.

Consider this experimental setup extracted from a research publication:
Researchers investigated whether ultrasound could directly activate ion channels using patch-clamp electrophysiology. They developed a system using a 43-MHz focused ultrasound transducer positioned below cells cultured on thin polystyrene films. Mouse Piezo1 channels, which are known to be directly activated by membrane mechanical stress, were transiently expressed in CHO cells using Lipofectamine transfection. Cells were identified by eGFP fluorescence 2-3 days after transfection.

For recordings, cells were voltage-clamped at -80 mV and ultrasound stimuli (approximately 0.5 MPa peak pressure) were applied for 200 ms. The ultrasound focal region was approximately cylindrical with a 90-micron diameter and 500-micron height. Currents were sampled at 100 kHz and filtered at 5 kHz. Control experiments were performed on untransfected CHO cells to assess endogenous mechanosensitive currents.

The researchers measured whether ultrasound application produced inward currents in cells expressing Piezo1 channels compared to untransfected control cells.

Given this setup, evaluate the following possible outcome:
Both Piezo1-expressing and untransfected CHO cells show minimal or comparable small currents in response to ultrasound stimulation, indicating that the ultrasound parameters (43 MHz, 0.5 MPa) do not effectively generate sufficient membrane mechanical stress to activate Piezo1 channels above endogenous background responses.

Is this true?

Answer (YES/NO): NO